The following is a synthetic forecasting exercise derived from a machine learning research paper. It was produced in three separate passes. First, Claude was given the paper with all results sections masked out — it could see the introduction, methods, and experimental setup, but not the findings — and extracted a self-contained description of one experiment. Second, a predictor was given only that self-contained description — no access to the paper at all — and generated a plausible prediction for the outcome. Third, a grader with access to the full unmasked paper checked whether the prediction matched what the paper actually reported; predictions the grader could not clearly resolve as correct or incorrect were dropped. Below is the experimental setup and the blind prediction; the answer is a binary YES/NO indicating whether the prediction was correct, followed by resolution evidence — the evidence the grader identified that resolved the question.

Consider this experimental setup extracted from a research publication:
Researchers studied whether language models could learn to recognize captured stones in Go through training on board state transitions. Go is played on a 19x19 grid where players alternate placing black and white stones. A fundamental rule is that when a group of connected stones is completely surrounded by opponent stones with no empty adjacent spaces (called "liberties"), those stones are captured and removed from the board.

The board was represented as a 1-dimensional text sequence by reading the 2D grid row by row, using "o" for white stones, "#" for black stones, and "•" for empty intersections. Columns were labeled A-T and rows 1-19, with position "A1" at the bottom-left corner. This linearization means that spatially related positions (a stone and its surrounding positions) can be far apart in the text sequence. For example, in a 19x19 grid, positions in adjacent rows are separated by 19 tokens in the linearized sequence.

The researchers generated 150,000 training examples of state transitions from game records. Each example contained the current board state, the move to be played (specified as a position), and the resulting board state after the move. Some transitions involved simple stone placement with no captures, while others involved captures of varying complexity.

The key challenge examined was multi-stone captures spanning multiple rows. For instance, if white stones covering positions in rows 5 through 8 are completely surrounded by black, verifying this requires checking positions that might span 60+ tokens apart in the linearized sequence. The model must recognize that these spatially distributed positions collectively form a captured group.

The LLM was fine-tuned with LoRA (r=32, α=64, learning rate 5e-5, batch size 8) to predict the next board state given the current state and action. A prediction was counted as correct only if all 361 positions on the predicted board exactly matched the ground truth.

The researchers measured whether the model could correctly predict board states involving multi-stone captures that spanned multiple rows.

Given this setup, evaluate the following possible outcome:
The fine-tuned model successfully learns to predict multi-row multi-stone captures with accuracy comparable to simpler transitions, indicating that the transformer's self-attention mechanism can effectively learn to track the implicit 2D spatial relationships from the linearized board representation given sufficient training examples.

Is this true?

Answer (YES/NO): YES